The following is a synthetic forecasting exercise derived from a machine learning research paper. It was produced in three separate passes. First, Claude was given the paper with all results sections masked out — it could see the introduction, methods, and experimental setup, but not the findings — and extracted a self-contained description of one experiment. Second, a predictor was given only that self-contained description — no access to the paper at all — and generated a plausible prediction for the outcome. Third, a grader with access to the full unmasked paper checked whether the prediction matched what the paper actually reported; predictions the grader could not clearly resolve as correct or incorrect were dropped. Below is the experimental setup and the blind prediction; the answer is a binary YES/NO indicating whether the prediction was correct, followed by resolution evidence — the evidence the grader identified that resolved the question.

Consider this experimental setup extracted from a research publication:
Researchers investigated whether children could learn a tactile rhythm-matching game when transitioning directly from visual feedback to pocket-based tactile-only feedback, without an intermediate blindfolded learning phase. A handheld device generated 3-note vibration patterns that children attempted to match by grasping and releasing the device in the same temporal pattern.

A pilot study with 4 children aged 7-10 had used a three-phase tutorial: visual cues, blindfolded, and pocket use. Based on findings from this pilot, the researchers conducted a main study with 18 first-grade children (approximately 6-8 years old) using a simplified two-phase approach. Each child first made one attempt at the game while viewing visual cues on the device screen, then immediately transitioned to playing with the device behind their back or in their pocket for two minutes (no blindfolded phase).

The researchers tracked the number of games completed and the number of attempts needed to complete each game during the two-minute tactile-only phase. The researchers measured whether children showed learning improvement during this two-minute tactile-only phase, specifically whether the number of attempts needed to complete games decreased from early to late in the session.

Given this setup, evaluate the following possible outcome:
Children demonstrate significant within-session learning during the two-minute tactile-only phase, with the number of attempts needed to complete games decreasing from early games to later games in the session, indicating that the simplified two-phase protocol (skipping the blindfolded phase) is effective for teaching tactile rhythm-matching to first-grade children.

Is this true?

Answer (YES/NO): YES